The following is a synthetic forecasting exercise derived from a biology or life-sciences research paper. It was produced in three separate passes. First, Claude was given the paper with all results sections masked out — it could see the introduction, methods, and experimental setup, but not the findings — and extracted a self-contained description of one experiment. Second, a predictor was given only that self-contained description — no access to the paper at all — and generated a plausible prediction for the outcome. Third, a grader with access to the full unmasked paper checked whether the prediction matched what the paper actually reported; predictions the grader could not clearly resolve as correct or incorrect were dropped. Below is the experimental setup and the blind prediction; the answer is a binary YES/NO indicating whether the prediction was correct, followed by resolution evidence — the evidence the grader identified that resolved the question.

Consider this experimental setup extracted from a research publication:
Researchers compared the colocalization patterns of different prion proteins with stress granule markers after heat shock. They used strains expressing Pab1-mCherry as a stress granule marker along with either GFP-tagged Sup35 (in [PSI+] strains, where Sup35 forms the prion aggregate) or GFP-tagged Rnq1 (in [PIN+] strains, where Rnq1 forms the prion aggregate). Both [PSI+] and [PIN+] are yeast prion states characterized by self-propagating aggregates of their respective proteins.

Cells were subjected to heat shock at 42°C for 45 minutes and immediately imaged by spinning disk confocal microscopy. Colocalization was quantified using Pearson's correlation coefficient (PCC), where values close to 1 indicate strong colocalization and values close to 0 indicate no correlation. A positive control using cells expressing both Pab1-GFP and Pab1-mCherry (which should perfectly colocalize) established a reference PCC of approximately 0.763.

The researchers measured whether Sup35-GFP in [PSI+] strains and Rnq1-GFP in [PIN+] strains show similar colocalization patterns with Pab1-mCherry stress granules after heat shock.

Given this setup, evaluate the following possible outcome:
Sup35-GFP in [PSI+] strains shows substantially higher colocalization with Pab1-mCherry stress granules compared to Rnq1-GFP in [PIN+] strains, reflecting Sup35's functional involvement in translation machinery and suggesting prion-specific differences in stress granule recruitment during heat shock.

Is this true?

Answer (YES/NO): YES